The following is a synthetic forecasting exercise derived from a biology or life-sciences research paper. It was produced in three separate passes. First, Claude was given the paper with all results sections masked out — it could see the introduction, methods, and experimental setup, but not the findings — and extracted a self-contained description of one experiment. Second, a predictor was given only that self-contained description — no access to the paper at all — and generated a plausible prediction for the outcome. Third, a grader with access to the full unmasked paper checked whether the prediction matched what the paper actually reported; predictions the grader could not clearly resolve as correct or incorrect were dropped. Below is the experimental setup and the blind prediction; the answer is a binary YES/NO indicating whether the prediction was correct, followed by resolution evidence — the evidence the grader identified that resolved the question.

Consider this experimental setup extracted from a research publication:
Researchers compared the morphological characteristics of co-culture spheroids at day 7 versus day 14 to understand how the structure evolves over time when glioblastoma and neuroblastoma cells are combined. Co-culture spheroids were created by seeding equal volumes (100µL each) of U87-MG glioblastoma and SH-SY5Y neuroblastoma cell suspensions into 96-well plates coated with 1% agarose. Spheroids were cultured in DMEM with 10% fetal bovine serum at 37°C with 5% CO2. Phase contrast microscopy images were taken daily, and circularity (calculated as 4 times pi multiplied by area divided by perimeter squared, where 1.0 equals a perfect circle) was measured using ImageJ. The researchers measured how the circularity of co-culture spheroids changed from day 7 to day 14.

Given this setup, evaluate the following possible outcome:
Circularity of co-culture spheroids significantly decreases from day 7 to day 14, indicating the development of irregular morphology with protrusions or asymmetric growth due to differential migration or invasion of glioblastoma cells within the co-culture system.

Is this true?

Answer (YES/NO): NO